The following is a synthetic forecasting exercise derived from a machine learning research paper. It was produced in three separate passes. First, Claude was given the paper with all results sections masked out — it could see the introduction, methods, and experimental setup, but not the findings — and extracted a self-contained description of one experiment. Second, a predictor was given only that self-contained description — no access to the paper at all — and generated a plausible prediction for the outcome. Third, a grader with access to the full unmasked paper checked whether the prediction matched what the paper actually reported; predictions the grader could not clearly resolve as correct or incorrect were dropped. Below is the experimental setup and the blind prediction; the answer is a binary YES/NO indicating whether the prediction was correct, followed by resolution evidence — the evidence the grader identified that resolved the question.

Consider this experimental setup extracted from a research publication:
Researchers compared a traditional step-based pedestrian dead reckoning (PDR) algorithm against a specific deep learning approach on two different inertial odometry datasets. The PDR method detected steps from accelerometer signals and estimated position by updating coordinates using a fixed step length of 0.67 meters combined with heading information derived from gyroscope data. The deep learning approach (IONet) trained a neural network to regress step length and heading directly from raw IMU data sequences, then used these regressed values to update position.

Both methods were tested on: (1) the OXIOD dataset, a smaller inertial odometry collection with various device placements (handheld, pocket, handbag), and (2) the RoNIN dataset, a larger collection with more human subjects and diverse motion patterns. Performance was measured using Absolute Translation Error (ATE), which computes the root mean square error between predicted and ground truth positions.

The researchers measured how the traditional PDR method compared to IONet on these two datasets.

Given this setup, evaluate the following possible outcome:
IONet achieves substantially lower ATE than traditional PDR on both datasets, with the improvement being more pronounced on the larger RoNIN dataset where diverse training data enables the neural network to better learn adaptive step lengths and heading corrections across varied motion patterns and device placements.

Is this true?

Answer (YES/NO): NO